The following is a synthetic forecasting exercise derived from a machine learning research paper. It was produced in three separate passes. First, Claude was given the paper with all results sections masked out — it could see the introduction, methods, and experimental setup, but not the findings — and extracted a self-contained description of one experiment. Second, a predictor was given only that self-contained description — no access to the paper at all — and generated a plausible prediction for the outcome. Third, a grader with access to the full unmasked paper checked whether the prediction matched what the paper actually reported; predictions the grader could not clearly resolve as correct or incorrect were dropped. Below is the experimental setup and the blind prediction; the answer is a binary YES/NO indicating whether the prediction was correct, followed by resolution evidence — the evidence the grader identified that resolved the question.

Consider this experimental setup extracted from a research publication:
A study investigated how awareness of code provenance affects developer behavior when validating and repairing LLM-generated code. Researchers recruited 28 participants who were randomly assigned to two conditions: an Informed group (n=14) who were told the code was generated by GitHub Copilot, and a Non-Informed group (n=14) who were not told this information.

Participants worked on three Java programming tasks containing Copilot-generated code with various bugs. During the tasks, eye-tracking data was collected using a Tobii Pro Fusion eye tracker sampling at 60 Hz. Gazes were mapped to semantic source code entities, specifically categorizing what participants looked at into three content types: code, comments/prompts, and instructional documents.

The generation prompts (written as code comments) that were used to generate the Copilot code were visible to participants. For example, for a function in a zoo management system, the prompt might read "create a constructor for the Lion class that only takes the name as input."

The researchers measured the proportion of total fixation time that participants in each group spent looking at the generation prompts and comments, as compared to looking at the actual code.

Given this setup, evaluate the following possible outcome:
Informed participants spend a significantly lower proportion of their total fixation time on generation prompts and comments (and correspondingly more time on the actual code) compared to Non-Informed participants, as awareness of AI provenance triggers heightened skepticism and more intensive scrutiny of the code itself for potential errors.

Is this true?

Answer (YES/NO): NO